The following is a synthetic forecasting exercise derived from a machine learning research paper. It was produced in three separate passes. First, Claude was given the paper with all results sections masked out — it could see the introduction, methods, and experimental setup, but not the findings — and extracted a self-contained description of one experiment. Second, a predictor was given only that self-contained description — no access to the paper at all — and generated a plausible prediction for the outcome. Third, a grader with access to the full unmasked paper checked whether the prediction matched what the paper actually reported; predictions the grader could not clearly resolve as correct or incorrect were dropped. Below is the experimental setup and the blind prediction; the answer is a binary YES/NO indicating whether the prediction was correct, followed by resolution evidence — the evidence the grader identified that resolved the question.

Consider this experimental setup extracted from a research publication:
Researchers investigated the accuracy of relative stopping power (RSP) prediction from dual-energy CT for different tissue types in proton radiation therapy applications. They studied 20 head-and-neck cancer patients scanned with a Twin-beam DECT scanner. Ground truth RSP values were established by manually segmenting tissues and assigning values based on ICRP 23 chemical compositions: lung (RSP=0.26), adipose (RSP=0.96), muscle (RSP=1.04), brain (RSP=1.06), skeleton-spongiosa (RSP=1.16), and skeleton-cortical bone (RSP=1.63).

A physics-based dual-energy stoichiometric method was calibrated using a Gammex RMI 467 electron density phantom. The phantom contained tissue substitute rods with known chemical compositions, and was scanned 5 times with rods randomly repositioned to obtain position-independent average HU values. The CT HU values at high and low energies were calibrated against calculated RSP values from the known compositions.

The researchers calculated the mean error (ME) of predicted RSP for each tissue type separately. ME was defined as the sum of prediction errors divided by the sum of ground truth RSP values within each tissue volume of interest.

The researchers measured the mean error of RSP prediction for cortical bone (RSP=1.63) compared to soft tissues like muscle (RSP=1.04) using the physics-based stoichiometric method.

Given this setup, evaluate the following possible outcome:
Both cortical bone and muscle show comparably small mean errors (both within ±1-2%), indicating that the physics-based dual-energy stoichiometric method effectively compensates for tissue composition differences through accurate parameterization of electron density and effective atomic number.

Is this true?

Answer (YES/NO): NO